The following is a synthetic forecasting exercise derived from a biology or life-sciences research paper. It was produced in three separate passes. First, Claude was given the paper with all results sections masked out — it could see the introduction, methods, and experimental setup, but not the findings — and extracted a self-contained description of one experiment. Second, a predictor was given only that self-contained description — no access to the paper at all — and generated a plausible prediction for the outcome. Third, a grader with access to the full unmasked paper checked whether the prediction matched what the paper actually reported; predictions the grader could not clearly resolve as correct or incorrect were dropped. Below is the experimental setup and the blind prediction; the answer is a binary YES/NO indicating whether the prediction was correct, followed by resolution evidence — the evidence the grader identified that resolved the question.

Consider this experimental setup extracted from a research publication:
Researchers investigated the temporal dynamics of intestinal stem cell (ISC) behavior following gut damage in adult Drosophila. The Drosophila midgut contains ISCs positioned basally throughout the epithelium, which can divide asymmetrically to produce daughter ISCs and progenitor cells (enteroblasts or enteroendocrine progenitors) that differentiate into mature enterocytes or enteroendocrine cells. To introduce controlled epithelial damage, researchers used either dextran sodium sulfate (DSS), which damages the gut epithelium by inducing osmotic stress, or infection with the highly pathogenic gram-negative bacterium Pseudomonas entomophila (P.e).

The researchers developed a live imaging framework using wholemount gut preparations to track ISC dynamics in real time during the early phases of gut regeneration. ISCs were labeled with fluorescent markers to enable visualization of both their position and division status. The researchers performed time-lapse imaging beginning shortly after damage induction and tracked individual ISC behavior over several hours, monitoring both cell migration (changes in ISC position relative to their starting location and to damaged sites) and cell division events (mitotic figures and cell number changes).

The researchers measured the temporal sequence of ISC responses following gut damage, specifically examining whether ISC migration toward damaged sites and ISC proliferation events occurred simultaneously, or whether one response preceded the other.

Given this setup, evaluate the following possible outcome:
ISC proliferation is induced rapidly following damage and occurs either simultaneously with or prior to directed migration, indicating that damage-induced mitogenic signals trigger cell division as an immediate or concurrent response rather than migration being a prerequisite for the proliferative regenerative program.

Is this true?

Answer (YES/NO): NO